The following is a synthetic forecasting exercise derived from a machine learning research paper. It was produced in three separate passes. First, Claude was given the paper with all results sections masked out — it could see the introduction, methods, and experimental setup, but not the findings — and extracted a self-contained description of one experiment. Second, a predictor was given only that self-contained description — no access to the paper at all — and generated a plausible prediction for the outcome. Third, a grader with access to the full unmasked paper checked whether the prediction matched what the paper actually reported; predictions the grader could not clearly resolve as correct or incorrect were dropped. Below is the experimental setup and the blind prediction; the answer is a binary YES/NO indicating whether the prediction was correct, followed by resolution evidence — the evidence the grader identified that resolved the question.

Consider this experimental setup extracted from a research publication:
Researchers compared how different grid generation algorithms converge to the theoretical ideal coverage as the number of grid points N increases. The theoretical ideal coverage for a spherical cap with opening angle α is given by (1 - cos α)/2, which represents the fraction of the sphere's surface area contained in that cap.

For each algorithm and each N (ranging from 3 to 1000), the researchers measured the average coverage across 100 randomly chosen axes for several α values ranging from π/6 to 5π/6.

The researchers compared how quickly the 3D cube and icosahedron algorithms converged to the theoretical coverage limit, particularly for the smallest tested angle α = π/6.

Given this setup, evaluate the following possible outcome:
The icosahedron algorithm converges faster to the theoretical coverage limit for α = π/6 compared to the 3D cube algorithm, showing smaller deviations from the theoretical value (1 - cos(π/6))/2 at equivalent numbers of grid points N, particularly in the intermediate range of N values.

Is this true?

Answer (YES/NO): YES